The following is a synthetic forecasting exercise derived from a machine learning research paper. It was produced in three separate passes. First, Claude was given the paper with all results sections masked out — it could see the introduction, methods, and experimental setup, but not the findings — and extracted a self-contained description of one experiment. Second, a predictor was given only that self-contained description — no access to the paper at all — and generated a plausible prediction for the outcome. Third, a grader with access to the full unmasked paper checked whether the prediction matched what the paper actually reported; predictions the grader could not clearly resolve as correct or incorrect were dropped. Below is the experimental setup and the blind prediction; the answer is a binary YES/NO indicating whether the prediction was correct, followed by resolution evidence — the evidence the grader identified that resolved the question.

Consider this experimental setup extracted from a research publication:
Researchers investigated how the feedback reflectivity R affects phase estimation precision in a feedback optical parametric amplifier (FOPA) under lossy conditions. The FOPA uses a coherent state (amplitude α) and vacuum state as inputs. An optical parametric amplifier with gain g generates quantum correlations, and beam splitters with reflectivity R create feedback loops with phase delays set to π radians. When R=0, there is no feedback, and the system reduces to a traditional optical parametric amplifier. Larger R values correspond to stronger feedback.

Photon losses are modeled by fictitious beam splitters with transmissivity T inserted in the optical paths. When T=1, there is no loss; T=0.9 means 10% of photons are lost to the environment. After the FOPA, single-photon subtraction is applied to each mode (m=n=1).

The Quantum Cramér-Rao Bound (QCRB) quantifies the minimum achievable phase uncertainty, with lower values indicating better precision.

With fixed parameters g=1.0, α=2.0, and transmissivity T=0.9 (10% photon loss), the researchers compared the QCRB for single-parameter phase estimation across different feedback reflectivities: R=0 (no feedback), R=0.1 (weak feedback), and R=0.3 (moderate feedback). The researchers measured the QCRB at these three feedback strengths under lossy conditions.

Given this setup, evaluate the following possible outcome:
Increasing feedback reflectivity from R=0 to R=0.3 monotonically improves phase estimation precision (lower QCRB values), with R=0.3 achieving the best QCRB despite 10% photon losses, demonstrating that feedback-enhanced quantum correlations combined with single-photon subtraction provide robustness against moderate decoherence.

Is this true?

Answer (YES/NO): NO